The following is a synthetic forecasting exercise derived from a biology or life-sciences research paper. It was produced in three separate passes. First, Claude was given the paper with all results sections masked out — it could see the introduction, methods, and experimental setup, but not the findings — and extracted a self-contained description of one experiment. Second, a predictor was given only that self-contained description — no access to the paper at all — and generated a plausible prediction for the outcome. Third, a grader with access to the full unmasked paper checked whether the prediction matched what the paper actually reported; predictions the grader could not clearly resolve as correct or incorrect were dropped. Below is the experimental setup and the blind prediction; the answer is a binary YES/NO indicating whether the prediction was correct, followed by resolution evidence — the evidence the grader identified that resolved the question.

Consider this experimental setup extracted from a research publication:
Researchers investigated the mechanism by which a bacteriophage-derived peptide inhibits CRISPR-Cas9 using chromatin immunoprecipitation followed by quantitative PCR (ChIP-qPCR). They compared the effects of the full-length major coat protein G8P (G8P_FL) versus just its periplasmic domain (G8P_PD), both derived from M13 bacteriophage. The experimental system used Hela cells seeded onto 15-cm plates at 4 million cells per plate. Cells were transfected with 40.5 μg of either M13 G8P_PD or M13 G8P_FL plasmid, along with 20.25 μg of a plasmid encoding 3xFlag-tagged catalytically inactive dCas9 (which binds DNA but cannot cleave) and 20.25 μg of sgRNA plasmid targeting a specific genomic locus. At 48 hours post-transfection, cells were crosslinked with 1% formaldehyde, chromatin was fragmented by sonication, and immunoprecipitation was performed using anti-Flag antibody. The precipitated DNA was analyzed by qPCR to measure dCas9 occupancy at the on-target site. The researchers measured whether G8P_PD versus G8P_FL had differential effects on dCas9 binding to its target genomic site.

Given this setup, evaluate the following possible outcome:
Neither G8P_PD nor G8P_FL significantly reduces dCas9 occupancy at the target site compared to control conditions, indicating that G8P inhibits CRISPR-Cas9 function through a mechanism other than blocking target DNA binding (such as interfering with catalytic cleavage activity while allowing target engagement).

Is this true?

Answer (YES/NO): YES